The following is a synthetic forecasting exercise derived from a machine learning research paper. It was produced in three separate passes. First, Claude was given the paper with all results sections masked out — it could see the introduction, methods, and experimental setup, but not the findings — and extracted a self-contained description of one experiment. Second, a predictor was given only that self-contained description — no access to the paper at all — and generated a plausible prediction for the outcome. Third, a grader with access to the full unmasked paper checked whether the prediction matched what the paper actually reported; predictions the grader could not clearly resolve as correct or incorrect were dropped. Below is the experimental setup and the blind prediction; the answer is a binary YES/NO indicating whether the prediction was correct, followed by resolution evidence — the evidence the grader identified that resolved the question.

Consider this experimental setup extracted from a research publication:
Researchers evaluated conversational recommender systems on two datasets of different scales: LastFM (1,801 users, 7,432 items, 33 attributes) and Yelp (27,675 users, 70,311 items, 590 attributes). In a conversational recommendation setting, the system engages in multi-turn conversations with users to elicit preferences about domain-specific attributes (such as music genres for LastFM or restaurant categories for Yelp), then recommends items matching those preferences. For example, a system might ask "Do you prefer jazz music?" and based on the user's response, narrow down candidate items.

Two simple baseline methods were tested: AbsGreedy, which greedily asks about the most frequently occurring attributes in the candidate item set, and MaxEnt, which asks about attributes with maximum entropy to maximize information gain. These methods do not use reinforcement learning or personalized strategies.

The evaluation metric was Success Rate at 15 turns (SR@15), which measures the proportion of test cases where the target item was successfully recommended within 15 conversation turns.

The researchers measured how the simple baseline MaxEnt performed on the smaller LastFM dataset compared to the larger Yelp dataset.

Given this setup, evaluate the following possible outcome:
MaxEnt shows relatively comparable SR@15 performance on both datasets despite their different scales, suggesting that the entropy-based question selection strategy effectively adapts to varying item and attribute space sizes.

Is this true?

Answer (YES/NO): NO